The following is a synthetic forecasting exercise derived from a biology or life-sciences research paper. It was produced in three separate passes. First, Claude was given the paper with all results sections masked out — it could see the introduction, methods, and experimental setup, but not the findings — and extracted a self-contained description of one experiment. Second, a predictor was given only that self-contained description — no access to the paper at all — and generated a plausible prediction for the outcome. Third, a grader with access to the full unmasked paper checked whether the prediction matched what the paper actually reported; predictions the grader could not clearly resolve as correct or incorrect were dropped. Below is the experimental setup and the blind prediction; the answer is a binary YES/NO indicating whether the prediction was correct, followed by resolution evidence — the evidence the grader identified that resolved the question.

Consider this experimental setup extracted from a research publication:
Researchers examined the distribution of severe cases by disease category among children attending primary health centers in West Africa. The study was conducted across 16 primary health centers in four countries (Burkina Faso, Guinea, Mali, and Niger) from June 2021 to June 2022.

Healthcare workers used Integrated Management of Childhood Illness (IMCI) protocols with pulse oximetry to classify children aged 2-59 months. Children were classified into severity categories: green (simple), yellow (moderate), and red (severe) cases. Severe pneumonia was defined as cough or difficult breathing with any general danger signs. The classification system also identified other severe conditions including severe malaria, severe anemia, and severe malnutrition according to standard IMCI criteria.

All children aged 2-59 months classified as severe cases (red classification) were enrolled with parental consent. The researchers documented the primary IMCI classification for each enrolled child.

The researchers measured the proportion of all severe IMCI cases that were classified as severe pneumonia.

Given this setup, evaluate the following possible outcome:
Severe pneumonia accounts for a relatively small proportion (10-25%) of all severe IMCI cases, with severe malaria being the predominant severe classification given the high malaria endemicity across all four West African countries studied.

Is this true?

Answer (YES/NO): NO